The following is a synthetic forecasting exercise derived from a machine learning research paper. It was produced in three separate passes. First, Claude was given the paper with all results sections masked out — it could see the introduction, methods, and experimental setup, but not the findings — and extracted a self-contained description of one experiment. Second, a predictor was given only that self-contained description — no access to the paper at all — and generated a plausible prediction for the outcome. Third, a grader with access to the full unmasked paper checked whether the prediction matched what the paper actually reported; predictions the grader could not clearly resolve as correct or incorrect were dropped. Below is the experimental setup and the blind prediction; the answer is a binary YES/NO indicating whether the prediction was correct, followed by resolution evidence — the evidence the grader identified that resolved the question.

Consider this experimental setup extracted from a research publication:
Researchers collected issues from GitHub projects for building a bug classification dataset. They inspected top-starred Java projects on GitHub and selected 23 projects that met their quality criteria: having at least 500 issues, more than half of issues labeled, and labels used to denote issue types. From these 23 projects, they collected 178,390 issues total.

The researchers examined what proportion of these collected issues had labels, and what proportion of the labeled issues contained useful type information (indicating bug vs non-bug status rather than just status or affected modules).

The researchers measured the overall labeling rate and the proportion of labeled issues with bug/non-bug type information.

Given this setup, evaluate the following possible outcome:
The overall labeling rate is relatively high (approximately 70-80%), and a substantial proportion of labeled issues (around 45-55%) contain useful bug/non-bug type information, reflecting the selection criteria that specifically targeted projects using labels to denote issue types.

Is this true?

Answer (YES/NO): NO